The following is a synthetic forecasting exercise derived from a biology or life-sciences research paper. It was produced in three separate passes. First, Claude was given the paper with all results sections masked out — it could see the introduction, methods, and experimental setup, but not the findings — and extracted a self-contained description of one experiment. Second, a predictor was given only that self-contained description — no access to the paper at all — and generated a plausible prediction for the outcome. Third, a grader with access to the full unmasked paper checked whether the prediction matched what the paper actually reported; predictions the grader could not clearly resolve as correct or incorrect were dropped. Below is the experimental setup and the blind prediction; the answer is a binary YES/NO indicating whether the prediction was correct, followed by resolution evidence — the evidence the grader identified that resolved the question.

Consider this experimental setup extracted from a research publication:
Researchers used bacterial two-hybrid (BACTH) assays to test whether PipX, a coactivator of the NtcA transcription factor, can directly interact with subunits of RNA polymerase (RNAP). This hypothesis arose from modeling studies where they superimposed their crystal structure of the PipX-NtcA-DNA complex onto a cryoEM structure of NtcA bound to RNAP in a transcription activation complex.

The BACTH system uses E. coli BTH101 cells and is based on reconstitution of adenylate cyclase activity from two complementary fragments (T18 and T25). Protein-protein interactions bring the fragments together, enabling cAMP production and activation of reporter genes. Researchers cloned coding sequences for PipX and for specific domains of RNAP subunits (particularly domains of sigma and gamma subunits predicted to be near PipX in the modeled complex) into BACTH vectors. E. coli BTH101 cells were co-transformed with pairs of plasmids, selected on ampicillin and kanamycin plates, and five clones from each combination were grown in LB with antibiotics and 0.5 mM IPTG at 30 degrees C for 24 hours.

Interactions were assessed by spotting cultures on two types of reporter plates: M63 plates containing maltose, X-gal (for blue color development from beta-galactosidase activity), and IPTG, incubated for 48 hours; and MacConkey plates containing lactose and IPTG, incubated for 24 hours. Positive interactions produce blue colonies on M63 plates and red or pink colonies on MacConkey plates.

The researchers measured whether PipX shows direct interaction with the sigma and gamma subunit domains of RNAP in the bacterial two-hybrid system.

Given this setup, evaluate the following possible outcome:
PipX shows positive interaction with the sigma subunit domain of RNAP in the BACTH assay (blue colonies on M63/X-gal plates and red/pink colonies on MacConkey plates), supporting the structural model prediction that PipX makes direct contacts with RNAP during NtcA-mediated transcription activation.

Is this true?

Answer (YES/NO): YES